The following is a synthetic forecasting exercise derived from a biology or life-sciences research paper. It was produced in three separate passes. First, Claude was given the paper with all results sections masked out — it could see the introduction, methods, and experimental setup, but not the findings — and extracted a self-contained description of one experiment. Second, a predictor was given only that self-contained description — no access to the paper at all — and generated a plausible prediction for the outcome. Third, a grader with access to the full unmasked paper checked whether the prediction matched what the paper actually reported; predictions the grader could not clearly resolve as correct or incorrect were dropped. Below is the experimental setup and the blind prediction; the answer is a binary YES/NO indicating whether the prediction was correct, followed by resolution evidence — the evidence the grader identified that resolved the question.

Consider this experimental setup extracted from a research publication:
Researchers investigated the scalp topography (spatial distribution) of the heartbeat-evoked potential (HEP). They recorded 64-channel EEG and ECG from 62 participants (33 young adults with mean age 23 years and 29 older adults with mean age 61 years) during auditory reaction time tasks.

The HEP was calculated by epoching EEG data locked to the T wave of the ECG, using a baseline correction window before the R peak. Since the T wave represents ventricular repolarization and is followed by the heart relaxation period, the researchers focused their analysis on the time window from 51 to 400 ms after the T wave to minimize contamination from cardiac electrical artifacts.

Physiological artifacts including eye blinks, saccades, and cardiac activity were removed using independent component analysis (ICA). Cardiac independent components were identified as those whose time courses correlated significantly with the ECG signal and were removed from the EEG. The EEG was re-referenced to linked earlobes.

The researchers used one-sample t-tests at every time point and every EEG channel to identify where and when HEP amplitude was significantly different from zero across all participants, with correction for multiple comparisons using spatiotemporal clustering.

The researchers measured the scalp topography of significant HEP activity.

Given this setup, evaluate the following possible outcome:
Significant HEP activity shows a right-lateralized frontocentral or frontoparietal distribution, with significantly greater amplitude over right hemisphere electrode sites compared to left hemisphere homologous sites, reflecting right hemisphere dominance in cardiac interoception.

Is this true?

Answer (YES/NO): NO